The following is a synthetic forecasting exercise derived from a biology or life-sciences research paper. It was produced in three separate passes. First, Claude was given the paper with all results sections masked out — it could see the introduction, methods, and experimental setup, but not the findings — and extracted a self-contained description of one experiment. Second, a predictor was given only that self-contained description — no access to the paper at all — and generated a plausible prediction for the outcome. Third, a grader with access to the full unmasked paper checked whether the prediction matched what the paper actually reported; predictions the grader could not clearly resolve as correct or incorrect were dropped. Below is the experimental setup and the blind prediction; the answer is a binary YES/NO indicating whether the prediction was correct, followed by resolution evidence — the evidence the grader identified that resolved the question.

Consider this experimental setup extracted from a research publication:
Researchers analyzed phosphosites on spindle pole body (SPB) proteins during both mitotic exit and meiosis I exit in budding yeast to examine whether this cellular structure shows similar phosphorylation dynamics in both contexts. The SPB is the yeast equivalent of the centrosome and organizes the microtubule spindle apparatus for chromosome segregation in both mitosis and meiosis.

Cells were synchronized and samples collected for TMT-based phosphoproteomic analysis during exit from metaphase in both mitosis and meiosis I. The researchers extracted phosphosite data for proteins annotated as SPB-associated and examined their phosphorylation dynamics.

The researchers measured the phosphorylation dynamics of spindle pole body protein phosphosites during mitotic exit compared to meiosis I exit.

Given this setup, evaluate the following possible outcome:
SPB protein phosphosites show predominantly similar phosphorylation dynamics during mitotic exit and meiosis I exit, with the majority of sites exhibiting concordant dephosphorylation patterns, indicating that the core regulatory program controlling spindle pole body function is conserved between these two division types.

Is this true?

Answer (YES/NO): NO